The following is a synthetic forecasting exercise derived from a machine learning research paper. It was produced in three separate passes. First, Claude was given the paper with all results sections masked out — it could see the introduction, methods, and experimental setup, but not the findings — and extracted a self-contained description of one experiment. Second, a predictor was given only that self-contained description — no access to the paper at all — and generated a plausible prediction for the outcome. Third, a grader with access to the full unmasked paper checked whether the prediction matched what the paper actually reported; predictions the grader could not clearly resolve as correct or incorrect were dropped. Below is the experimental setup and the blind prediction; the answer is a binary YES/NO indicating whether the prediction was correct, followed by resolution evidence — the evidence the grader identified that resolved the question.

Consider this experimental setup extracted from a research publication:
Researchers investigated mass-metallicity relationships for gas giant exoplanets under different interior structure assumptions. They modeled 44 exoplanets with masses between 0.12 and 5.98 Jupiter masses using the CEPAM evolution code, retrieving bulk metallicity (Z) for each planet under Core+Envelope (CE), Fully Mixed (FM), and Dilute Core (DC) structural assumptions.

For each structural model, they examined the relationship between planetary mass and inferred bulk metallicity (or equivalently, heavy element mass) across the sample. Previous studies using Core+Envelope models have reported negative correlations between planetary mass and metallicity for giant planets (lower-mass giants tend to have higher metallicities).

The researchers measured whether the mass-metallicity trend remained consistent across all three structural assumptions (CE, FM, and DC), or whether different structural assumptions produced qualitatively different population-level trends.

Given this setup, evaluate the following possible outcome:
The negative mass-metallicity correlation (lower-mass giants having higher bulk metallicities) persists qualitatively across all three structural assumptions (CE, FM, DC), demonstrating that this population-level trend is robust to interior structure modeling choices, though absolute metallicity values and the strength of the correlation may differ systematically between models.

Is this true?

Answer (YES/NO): YES